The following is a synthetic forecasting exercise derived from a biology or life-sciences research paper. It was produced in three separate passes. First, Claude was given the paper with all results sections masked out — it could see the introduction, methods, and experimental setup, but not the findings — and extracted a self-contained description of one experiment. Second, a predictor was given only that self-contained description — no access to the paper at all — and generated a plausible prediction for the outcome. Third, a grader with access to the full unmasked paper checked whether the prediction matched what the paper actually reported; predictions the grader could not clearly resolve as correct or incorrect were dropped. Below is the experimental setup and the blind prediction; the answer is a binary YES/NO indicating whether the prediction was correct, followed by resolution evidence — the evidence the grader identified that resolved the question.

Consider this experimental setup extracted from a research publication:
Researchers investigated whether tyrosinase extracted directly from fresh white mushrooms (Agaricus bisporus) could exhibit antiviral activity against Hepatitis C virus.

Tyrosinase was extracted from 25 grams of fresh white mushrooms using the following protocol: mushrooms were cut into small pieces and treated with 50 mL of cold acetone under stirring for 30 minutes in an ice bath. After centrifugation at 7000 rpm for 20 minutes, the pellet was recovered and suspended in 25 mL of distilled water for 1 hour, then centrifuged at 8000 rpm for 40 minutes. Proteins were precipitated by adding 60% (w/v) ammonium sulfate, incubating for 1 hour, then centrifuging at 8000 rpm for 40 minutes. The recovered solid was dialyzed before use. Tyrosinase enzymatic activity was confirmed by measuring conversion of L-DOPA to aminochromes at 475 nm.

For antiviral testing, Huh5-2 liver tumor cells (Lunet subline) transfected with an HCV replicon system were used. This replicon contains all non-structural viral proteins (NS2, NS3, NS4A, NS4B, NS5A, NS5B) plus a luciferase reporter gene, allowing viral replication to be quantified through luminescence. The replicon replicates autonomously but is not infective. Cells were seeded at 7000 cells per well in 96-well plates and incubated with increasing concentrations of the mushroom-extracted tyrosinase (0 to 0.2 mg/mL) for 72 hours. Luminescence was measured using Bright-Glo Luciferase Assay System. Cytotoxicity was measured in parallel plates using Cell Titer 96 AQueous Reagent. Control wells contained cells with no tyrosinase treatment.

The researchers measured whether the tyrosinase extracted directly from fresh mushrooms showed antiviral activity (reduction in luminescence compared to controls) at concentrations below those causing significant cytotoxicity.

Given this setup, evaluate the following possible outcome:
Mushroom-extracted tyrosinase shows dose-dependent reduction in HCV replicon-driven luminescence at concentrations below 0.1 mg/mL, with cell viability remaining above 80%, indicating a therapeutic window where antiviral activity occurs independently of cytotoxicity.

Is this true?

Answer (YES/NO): YES